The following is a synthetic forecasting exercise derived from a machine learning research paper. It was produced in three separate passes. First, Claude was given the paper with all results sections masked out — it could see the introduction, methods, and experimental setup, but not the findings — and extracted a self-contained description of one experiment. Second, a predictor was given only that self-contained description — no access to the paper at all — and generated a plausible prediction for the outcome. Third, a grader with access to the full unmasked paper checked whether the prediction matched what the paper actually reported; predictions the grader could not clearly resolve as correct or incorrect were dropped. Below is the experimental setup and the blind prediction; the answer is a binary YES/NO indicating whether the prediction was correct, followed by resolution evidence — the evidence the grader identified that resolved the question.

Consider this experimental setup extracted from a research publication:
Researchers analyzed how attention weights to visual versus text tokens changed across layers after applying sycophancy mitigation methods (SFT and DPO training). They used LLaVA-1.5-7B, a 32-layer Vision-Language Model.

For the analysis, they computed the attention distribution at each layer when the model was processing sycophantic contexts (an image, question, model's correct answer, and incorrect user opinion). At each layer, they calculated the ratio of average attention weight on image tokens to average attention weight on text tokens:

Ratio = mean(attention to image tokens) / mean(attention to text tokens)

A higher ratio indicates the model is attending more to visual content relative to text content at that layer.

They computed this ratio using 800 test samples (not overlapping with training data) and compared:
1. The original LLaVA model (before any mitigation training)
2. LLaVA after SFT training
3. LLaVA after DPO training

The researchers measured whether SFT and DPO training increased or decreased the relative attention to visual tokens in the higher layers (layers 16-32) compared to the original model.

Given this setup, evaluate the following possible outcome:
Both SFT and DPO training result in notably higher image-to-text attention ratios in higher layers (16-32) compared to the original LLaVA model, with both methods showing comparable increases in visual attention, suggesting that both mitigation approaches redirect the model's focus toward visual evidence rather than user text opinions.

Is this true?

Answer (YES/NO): NO